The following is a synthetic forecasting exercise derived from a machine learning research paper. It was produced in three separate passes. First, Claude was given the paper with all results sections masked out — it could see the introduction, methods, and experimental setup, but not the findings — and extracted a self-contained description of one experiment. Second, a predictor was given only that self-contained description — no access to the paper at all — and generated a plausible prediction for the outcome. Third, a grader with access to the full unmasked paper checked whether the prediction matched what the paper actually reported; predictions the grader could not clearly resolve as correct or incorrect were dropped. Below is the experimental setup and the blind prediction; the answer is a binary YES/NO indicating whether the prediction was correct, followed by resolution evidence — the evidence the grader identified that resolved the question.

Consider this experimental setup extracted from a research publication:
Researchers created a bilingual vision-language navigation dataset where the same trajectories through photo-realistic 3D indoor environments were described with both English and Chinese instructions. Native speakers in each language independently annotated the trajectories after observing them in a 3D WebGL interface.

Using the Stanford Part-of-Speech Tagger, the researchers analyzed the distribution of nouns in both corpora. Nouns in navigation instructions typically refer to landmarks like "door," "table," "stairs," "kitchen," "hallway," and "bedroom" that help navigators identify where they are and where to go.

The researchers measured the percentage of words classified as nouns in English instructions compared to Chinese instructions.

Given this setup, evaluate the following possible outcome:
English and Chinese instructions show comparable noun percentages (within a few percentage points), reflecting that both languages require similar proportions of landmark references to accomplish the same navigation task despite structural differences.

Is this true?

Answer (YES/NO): NO